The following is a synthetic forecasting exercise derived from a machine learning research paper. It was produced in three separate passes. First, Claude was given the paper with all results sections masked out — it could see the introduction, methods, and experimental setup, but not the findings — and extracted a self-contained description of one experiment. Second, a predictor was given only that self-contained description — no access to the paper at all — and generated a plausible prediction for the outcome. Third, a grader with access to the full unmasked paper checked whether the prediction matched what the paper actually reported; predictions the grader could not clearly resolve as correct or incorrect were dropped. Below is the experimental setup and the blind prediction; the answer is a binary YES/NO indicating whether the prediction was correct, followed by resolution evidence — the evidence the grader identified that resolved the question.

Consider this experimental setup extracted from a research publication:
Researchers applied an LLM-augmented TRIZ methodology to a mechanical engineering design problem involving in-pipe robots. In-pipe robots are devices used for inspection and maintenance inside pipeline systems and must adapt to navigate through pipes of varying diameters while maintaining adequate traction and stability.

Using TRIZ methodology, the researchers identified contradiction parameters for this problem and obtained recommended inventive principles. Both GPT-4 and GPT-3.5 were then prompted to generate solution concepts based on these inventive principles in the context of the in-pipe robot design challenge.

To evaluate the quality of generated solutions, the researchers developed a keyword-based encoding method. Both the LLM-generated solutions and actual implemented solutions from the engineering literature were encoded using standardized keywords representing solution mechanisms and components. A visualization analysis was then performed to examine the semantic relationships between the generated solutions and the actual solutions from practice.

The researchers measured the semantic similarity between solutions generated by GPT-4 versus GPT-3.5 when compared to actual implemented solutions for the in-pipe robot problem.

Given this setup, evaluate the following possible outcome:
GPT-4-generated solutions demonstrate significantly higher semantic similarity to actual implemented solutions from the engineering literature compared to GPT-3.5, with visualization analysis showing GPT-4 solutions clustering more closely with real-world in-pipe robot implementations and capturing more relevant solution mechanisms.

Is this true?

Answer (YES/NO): YES